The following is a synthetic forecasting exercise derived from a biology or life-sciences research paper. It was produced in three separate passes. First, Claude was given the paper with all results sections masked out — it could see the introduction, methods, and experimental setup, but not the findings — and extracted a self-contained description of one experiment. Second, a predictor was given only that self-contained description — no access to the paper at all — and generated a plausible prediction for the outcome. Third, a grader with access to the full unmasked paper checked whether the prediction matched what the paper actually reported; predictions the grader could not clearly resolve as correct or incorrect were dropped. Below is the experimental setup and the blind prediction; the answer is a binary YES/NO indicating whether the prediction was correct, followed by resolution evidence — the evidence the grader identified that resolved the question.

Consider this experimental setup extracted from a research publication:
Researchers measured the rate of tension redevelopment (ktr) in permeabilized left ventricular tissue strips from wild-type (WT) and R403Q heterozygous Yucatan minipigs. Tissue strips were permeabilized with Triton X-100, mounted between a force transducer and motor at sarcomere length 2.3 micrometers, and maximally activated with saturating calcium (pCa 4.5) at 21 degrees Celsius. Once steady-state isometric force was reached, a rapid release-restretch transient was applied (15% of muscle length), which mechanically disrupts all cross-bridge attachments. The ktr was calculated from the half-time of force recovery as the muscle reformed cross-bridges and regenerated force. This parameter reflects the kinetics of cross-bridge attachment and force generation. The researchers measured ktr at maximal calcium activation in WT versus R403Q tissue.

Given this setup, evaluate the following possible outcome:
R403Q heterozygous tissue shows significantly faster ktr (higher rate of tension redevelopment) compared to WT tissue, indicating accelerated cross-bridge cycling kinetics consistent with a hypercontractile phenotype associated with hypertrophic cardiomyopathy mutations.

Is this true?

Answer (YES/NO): NO